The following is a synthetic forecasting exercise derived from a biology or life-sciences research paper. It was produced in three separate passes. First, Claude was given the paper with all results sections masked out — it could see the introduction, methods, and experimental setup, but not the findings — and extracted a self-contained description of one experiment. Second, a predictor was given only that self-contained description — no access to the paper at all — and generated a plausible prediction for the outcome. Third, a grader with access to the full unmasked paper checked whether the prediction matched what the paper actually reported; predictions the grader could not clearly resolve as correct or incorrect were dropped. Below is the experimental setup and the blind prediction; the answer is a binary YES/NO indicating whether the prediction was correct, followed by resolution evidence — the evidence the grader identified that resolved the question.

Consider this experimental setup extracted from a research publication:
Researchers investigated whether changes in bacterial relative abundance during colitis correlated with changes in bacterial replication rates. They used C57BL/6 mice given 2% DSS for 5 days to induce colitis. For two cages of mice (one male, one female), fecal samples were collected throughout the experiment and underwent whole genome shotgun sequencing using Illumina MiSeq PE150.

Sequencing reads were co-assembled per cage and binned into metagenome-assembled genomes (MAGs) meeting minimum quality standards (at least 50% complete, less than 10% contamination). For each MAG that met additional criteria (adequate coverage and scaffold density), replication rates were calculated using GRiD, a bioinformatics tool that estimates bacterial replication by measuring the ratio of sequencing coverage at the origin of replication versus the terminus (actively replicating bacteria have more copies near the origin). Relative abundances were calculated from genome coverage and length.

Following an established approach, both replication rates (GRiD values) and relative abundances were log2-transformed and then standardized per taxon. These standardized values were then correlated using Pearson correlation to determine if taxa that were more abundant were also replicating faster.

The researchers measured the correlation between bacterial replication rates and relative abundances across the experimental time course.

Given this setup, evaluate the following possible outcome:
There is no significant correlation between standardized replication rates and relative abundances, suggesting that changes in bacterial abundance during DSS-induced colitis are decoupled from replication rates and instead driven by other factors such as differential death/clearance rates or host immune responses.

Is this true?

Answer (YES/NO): YES